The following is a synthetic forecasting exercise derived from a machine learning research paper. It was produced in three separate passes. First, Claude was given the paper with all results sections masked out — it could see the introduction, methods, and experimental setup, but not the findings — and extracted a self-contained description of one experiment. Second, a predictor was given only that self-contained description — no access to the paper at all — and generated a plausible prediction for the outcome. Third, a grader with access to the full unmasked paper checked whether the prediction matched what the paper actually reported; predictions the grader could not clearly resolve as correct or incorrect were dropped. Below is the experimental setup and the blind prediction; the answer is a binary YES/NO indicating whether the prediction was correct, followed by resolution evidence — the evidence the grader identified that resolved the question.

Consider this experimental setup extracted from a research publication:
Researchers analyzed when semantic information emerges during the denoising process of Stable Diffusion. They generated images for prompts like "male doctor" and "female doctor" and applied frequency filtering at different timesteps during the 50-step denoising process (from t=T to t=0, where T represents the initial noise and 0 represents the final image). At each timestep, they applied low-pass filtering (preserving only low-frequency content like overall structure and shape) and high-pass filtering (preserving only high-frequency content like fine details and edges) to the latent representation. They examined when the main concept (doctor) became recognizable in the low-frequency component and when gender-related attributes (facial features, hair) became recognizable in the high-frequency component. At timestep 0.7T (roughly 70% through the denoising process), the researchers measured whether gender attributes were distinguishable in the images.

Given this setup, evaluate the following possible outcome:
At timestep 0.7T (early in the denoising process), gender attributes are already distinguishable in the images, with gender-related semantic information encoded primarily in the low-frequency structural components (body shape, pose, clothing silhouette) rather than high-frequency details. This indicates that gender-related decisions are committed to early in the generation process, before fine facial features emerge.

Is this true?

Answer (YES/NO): NO